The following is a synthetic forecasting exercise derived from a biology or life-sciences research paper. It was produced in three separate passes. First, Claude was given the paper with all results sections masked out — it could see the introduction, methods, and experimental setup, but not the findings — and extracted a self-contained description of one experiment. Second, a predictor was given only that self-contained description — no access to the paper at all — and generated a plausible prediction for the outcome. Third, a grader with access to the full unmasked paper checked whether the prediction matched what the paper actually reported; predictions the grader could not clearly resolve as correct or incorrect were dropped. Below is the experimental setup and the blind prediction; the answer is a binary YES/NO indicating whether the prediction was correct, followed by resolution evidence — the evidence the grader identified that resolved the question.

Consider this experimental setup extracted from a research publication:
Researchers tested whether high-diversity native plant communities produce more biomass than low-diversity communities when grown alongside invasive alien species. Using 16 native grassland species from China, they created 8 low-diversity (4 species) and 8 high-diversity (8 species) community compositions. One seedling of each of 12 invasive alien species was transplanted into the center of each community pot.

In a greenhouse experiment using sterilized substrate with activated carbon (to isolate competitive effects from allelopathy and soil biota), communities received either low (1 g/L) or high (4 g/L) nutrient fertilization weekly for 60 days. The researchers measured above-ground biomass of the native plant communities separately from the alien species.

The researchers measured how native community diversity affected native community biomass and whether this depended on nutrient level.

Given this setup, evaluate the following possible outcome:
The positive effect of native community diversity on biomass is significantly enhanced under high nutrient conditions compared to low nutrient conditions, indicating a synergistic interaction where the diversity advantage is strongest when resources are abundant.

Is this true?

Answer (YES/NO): NO